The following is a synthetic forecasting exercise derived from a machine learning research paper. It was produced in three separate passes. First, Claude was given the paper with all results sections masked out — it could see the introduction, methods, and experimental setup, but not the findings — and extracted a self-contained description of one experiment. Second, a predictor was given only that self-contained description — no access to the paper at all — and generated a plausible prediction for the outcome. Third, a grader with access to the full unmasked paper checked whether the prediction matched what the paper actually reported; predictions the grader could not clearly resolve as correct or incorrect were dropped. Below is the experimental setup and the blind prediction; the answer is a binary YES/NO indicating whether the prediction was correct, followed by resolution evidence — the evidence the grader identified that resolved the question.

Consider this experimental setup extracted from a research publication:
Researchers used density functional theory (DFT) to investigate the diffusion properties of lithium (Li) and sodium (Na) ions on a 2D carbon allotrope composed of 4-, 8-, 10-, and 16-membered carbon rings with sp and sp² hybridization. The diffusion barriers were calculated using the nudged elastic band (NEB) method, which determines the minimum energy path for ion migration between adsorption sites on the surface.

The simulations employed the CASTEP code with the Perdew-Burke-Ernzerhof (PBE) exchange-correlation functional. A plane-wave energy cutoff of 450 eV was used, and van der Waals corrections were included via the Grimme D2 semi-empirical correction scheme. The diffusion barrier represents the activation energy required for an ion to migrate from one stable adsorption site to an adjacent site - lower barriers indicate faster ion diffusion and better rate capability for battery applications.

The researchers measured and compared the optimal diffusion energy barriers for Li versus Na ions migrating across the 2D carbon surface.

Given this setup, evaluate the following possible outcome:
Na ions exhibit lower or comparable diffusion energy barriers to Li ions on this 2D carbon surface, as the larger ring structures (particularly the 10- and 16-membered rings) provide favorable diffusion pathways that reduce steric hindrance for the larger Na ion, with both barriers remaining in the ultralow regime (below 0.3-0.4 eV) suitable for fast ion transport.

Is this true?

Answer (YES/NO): NO